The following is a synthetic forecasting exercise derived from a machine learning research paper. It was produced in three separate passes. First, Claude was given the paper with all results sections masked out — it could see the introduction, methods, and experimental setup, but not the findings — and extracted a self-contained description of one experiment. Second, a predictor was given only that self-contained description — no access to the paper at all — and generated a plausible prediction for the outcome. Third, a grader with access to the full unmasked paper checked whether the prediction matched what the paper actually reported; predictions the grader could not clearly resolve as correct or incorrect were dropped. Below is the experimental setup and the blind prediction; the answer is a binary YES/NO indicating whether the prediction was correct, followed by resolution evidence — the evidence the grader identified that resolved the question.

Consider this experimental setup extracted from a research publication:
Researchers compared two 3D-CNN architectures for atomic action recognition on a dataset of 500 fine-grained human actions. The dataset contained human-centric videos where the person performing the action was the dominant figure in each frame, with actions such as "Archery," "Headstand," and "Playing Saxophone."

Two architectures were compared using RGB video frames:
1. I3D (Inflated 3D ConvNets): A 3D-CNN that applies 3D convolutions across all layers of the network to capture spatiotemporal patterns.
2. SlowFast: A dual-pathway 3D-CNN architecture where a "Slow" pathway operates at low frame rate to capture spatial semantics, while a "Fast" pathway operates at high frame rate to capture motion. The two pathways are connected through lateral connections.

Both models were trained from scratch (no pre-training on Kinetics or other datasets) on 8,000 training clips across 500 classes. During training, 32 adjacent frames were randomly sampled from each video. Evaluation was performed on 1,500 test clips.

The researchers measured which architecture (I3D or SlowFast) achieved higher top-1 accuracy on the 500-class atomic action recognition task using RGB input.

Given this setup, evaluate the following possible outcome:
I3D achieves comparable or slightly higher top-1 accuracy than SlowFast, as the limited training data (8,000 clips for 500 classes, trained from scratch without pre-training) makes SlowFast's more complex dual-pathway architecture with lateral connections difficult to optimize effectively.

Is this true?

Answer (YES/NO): NO